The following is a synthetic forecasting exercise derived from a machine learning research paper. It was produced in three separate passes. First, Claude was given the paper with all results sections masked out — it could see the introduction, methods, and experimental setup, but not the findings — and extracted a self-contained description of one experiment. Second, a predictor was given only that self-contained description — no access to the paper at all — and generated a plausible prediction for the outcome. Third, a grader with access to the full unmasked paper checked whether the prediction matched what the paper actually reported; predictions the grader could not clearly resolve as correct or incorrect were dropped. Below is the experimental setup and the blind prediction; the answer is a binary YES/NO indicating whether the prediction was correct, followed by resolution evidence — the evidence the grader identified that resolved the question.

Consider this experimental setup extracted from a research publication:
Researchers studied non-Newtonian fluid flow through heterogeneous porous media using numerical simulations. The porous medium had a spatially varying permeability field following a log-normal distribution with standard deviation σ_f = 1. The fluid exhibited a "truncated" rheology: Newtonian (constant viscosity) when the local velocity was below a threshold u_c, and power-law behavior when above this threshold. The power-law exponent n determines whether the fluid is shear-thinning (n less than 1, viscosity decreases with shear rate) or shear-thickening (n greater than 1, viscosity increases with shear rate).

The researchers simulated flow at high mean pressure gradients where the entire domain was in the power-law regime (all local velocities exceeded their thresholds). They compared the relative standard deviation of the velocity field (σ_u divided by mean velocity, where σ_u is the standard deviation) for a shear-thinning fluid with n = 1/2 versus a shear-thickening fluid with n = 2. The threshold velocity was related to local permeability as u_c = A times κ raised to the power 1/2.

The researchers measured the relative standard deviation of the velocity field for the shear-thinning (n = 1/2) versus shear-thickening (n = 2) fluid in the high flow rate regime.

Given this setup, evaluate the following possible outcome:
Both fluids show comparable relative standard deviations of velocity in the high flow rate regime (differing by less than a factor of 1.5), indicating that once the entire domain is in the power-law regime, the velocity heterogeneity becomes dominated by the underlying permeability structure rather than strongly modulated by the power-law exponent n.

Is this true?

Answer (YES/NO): NO